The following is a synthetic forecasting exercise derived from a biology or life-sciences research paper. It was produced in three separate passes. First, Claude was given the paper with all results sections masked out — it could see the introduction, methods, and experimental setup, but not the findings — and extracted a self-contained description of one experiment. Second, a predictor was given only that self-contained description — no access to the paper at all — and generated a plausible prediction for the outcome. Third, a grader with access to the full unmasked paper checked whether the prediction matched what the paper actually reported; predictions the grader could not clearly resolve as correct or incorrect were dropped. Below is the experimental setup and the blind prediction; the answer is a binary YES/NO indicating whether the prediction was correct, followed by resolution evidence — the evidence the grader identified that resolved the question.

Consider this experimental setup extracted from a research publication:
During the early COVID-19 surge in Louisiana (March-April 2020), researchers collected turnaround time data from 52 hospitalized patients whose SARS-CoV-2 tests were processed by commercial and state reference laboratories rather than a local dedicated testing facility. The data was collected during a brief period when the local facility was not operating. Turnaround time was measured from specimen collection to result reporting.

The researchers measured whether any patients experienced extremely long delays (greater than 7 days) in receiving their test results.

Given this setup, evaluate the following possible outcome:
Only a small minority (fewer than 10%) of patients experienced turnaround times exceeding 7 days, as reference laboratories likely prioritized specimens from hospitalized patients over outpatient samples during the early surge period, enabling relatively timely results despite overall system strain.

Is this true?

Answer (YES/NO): YES